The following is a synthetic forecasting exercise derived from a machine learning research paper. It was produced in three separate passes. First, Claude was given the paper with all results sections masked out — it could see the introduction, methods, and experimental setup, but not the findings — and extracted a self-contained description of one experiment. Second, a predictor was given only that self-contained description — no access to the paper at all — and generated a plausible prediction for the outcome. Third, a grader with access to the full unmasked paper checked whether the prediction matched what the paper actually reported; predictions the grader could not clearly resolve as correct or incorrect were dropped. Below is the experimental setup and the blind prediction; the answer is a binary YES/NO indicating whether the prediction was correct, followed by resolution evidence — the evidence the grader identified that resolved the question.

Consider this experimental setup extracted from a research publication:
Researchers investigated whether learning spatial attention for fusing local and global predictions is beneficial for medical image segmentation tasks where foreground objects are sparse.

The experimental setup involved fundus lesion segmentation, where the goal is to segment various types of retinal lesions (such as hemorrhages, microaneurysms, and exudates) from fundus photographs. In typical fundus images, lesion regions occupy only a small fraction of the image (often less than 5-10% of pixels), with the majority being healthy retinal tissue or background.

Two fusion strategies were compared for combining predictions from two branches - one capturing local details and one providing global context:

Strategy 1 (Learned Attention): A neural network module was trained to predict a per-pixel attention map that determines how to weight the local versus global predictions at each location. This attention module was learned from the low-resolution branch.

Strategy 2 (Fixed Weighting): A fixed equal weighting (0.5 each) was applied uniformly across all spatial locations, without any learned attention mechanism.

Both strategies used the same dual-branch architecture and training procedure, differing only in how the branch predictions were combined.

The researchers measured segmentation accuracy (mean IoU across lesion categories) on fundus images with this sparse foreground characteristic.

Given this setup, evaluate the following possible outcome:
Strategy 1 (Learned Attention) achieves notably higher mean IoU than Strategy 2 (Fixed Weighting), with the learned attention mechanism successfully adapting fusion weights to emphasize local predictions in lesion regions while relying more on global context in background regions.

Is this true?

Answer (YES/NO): NO